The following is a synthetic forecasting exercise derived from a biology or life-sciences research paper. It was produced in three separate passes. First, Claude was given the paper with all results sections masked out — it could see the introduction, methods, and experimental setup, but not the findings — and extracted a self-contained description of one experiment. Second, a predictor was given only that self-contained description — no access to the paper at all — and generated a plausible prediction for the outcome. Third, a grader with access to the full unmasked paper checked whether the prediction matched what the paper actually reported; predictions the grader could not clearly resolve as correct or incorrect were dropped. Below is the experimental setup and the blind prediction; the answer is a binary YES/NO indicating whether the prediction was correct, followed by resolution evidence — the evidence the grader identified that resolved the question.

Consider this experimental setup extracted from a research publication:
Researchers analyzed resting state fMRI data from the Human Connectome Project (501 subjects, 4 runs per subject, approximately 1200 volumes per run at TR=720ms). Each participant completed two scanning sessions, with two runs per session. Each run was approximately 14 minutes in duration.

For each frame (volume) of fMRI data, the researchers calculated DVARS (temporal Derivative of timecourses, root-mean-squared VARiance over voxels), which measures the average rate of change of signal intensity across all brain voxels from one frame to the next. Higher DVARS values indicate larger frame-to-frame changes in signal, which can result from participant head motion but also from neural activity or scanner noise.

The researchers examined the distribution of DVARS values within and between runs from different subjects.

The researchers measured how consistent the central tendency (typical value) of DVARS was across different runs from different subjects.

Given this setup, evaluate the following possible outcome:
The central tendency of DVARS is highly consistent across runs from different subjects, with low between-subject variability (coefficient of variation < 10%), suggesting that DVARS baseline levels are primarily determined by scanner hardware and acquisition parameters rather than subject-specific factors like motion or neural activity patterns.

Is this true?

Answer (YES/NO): NO